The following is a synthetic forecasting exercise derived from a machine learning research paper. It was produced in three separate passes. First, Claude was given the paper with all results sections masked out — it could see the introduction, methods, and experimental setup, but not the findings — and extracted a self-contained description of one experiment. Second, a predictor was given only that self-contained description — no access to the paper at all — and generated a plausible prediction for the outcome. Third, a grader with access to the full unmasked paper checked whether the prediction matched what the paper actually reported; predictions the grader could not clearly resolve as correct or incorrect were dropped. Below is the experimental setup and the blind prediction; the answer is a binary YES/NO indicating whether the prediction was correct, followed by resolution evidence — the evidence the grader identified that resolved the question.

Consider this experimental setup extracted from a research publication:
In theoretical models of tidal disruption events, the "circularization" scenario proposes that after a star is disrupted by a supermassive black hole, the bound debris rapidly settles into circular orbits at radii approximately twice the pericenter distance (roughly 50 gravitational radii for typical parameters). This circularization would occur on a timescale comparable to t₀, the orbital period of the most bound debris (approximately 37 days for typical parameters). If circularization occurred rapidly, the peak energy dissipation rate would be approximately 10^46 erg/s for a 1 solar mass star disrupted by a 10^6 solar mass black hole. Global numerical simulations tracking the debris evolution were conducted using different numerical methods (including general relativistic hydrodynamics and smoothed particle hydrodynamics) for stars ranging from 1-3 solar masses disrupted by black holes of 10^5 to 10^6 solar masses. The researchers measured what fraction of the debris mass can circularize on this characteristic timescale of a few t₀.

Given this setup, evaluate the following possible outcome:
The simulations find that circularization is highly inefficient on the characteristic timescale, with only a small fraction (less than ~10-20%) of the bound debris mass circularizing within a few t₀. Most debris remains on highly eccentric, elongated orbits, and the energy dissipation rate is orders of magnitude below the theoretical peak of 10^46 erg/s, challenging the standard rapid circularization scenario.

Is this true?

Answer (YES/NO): NO